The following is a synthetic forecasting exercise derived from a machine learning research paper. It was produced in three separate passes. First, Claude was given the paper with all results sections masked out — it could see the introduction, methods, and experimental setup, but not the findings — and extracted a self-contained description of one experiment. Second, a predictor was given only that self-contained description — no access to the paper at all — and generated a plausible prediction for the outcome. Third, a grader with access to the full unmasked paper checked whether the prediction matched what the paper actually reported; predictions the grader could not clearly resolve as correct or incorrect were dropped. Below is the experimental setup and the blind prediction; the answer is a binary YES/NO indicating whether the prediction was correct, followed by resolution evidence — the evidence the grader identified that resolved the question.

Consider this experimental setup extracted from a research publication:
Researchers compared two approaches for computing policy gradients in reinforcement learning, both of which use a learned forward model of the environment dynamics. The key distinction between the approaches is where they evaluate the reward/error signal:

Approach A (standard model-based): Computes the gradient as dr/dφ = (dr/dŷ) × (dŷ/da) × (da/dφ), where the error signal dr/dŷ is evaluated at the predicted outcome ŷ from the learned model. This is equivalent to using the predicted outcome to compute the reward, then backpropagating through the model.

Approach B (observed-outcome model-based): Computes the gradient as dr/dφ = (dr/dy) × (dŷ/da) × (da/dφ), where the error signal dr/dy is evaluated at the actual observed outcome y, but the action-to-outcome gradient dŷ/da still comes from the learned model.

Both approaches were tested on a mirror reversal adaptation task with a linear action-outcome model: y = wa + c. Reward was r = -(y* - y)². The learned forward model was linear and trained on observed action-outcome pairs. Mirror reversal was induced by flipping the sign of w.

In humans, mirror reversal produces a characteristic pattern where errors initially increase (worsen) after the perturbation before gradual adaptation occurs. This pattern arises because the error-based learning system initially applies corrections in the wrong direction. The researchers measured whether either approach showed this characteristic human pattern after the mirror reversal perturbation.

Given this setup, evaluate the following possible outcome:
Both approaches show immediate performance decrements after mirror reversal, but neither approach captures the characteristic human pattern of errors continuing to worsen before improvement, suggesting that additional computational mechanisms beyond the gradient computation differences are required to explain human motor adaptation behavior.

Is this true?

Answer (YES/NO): NO